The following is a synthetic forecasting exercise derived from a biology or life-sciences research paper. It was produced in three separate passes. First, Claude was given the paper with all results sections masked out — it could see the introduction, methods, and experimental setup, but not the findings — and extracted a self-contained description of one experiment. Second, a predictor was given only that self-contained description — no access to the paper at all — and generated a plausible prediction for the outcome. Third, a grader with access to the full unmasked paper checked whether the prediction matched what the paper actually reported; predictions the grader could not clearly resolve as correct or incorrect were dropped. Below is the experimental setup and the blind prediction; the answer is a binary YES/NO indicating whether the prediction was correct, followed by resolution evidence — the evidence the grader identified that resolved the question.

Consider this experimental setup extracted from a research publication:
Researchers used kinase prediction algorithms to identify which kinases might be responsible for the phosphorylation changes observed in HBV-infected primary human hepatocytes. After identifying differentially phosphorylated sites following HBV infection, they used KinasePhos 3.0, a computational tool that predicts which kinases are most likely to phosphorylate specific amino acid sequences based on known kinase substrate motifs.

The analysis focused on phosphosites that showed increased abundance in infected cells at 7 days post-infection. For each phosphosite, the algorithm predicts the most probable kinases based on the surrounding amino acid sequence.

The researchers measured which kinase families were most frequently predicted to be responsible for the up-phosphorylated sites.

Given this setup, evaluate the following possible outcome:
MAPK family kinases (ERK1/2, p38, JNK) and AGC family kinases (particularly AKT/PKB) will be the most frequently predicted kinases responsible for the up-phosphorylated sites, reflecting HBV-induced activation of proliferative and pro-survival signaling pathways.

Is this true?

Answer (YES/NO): NO